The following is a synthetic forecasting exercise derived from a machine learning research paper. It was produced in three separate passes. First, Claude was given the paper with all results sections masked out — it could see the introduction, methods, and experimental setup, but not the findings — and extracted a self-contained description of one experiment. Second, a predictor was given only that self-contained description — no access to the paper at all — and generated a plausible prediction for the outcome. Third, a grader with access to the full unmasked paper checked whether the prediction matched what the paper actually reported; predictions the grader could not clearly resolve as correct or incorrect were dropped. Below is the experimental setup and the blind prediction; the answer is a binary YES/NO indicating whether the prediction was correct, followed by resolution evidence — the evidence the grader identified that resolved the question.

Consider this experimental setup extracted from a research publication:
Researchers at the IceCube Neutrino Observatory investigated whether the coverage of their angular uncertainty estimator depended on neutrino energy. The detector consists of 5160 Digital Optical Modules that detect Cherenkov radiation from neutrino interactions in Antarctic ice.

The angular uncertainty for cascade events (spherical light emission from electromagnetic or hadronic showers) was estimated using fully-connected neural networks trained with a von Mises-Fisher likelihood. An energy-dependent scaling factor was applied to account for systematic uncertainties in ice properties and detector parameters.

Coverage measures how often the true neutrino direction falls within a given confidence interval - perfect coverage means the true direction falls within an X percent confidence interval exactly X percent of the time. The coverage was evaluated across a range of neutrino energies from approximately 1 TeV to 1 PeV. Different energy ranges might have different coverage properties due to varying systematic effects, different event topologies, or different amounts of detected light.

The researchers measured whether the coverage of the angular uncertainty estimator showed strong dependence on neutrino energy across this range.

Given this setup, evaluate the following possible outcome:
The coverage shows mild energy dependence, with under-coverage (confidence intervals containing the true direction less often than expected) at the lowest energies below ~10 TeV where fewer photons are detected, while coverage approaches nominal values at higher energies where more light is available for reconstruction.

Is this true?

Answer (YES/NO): NO